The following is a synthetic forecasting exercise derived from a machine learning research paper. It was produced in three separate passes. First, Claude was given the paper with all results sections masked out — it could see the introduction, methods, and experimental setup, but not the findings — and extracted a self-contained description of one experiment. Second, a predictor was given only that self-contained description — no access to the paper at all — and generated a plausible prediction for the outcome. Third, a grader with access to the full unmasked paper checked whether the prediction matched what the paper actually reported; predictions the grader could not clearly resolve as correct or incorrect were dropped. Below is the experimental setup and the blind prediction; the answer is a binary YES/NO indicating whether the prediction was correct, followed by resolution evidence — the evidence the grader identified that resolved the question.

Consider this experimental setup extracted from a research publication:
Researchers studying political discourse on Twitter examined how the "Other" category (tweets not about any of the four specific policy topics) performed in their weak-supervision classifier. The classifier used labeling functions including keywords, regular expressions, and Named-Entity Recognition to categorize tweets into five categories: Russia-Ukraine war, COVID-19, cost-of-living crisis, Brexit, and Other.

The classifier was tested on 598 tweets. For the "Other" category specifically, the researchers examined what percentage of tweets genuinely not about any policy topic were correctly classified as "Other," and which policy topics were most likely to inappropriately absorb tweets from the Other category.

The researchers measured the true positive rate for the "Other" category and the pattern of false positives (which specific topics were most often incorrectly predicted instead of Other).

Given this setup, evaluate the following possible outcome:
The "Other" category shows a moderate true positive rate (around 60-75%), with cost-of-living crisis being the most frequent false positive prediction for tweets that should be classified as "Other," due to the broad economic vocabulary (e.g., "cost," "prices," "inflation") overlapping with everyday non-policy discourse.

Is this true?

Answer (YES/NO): NO